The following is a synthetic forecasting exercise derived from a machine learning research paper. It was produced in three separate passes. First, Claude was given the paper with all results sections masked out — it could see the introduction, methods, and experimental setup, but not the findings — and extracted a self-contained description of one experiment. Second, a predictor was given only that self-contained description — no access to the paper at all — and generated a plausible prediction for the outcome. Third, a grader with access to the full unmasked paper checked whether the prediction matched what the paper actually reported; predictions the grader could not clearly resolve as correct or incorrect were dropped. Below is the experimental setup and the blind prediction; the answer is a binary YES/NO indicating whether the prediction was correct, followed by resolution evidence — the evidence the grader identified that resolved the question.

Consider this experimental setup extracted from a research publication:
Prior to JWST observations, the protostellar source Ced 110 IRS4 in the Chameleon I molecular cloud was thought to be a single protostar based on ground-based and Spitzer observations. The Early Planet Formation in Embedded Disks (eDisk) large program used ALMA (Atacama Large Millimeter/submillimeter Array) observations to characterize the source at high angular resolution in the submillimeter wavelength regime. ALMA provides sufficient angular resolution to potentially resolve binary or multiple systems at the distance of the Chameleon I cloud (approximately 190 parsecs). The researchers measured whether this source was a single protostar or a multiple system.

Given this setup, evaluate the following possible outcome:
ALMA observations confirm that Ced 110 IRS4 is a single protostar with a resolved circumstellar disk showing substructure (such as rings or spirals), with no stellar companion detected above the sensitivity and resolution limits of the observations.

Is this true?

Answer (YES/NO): NO